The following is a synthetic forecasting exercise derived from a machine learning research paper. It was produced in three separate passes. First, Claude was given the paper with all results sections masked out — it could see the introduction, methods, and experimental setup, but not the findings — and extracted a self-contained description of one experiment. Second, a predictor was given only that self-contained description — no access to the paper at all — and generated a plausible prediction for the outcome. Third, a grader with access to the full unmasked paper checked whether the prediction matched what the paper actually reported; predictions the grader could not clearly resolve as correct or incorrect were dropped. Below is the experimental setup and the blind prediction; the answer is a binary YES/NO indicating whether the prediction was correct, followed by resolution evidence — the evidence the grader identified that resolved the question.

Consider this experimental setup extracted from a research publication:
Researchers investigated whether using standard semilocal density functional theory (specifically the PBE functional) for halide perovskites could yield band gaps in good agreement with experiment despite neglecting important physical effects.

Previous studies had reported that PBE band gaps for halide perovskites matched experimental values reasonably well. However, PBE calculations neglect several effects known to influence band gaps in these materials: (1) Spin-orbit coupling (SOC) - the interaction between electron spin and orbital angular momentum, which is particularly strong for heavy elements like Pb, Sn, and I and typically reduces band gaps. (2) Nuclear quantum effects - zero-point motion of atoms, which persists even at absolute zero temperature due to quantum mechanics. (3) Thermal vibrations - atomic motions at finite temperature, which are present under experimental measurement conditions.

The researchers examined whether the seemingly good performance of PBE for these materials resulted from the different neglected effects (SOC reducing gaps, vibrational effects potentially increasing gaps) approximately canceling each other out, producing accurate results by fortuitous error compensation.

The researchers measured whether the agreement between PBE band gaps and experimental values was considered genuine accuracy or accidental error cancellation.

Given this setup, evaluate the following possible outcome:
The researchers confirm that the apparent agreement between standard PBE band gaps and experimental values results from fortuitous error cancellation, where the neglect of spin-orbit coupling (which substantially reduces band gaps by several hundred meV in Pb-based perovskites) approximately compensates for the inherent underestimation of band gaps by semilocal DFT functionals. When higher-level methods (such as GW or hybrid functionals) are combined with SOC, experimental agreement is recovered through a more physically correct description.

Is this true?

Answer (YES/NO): YES